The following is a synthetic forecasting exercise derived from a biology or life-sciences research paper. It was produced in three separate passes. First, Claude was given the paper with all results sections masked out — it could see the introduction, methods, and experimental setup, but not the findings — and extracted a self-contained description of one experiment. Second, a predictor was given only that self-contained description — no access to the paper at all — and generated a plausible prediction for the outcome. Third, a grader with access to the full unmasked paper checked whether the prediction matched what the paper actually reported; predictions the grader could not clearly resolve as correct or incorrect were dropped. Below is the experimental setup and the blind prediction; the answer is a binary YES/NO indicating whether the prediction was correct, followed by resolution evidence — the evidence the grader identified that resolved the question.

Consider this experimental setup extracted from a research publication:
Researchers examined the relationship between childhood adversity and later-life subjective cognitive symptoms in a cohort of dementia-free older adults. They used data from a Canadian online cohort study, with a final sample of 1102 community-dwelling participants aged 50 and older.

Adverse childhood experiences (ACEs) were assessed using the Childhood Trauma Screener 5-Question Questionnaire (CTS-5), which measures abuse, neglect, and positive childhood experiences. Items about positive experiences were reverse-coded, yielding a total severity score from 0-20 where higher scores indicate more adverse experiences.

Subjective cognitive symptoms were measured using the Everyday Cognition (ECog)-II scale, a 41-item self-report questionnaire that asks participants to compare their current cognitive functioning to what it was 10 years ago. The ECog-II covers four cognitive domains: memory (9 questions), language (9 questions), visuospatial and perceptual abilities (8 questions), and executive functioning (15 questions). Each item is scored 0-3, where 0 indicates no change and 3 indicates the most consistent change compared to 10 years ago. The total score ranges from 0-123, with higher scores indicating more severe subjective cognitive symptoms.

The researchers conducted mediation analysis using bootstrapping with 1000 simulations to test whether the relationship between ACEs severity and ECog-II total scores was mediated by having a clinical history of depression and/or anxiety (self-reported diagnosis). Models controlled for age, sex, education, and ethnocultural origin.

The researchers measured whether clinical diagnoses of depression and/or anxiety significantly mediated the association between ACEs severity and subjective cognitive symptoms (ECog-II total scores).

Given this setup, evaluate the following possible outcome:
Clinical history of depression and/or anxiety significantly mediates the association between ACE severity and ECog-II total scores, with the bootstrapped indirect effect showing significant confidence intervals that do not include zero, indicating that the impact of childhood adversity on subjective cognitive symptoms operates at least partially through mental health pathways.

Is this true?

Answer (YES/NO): NO